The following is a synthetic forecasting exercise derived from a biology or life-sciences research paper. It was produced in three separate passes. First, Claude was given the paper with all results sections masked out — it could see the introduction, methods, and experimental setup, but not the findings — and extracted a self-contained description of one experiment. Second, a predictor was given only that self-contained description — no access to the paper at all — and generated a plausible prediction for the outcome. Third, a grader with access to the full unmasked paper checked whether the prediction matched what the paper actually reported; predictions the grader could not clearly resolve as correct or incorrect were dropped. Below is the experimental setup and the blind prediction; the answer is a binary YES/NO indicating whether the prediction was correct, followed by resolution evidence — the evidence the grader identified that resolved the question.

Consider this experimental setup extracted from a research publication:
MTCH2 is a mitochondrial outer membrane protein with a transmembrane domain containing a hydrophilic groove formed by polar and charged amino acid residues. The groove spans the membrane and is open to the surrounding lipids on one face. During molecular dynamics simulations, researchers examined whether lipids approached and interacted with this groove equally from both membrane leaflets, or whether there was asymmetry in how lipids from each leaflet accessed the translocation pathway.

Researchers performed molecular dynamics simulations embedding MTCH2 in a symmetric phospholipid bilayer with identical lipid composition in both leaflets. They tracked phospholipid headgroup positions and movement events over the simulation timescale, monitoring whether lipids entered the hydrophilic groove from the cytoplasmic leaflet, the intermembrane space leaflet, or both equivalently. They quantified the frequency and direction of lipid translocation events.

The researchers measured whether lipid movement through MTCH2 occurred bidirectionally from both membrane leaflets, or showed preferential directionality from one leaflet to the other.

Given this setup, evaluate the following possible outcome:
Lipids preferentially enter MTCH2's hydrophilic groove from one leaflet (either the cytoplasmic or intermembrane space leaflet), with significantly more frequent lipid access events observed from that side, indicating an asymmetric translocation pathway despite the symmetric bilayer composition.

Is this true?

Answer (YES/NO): NO